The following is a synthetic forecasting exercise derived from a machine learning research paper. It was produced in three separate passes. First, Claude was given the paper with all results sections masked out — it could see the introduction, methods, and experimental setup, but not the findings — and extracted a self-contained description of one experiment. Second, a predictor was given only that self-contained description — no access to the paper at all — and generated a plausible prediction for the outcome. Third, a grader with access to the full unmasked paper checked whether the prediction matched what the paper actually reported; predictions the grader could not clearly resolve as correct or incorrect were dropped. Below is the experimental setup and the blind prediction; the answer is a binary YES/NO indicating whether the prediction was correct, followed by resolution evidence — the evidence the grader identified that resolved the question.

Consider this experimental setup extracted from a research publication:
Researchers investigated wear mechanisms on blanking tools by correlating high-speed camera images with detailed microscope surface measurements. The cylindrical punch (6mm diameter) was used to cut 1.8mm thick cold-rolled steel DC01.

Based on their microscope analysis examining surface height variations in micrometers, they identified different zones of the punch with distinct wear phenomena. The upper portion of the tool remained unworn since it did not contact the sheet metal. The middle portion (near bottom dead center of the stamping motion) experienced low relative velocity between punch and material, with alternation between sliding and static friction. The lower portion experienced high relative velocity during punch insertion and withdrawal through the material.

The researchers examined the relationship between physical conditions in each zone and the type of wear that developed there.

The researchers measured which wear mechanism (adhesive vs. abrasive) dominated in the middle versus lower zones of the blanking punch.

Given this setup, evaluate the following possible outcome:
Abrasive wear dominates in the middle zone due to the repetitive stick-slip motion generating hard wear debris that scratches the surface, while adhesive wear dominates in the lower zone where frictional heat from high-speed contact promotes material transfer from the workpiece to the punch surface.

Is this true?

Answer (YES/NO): NO